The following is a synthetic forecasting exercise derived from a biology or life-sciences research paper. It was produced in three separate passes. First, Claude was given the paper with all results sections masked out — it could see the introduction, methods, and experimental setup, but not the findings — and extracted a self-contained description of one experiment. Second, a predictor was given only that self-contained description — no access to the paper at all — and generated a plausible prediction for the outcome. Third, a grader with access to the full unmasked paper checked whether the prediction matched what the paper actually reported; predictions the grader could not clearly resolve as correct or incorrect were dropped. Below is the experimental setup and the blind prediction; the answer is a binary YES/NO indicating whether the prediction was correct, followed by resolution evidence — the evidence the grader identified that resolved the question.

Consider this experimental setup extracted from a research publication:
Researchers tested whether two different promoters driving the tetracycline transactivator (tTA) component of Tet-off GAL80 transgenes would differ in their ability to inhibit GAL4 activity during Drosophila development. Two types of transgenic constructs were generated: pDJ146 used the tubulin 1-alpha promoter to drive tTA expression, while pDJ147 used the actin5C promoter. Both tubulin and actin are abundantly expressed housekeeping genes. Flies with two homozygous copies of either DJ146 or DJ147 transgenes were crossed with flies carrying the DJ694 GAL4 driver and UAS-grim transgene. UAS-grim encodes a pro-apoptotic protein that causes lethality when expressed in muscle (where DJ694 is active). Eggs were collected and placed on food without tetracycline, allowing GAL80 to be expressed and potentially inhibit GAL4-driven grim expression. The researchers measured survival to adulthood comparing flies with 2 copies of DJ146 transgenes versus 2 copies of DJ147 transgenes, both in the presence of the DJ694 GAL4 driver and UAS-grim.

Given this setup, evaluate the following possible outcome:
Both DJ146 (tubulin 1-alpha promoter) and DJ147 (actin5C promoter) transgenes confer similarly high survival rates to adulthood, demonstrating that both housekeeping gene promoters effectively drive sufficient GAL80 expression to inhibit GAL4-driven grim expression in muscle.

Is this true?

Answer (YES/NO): NO